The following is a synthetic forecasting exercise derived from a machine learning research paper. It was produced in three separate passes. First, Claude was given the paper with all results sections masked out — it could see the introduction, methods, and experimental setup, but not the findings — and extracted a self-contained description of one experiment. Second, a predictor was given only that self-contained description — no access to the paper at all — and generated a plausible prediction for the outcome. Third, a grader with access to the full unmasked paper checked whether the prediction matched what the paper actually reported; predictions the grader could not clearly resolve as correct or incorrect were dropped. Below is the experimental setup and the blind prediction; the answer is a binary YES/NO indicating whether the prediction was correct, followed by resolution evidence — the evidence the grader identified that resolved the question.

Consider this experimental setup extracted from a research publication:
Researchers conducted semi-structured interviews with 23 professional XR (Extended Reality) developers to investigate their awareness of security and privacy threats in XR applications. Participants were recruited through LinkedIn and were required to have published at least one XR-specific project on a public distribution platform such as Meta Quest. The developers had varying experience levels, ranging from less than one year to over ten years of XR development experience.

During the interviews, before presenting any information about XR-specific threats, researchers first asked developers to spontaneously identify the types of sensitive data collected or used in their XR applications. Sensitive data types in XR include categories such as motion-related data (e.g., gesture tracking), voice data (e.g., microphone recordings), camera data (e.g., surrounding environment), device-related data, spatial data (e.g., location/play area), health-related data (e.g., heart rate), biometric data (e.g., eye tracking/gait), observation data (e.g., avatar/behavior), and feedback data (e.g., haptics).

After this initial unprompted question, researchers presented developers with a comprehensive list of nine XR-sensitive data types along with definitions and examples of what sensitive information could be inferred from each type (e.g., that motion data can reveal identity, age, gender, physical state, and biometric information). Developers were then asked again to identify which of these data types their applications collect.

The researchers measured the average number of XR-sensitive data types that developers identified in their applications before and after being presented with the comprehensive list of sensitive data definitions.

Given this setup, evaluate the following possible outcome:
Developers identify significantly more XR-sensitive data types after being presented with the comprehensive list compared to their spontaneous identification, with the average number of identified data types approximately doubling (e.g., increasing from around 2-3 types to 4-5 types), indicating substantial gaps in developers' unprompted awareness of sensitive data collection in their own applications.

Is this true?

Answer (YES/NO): YES